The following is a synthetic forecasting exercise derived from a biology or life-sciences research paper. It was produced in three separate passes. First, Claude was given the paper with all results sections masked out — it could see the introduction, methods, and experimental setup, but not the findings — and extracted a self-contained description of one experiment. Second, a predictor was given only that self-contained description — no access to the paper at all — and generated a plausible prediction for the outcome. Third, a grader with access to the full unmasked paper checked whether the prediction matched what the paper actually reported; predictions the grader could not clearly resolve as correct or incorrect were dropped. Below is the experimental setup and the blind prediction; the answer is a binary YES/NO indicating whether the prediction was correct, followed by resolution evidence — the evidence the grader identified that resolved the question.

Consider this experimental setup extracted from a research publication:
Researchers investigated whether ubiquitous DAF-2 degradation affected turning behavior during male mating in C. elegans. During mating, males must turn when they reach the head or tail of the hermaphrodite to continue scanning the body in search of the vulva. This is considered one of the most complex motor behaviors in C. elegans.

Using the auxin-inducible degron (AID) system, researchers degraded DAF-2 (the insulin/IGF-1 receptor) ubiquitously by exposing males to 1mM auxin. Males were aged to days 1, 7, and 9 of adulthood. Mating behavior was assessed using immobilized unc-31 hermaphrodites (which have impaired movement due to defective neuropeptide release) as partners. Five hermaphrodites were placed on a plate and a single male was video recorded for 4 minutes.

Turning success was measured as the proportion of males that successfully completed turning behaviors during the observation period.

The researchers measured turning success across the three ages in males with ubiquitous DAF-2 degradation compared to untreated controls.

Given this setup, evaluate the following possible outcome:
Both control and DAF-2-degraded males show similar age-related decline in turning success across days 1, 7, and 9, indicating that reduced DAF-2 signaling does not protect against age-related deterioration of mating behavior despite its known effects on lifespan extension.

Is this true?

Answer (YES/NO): NO